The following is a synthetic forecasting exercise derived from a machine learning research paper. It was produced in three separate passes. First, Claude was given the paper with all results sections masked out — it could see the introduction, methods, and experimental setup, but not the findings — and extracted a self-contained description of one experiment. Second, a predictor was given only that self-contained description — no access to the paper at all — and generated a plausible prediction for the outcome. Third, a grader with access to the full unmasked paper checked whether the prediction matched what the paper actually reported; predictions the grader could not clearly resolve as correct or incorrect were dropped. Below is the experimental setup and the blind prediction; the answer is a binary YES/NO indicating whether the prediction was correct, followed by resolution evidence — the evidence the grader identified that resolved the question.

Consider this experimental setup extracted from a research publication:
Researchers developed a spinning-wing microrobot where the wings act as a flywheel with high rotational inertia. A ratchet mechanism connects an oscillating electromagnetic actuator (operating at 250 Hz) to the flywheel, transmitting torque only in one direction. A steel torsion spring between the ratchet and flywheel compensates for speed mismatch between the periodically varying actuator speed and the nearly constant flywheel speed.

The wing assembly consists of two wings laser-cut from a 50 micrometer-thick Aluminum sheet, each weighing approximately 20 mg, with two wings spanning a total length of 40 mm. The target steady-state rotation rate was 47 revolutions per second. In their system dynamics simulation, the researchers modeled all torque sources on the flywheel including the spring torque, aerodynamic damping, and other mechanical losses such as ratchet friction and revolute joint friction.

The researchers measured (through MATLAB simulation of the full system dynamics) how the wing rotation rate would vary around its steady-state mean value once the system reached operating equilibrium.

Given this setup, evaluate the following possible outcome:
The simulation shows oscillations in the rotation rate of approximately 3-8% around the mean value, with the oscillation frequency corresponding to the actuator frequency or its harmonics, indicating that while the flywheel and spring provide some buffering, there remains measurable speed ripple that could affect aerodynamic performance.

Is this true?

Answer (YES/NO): NO